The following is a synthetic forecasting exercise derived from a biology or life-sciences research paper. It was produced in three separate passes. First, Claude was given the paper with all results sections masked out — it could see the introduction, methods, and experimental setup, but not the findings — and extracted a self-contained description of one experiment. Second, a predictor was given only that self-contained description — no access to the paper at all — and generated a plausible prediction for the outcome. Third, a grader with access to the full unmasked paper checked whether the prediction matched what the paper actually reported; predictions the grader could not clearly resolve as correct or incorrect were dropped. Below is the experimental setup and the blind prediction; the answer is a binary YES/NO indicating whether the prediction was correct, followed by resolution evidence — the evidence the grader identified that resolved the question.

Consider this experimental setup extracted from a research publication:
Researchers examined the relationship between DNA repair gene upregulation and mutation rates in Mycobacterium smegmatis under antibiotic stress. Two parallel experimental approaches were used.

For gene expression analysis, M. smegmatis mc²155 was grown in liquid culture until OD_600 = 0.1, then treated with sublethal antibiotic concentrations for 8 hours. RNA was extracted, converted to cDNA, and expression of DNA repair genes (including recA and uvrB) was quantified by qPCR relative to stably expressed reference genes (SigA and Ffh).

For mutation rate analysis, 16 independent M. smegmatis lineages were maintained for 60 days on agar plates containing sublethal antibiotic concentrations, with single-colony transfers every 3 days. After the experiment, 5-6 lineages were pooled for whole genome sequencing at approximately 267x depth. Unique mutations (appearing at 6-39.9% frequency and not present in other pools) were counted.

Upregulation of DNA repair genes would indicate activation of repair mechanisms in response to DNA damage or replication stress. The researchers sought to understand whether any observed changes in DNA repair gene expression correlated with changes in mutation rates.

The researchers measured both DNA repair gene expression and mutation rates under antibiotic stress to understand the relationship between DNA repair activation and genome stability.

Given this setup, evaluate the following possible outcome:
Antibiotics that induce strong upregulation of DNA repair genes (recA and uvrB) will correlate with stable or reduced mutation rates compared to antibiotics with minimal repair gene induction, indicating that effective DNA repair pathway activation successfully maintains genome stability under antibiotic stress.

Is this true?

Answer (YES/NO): YES